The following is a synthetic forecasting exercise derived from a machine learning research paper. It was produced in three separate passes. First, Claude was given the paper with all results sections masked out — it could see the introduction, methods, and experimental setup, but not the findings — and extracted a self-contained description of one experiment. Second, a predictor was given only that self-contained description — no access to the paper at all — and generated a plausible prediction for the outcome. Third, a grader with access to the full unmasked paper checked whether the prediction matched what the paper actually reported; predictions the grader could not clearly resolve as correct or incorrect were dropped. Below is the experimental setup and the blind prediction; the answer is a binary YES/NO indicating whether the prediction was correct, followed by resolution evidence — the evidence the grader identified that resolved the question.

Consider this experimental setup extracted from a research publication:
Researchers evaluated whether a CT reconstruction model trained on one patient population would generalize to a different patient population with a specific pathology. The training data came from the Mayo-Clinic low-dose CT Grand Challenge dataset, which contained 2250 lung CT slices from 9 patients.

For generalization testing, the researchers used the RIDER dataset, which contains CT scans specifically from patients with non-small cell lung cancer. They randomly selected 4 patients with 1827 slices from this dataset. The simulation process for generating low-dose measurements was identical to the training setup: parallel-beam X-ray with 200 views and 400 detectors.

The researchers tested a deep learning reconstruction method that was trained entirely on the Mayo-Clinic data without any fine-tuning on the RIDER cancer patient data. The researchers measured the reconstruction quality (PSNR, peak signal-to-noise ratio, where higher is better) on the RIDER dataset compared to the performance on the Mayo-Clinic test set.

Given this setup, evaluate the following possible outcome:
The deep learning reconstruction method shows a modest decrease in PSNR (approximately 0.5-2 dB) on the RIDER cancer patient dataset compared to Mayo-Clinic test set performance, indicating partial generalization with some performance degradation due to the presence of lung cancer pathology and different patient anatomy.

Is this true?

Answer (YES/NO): NO